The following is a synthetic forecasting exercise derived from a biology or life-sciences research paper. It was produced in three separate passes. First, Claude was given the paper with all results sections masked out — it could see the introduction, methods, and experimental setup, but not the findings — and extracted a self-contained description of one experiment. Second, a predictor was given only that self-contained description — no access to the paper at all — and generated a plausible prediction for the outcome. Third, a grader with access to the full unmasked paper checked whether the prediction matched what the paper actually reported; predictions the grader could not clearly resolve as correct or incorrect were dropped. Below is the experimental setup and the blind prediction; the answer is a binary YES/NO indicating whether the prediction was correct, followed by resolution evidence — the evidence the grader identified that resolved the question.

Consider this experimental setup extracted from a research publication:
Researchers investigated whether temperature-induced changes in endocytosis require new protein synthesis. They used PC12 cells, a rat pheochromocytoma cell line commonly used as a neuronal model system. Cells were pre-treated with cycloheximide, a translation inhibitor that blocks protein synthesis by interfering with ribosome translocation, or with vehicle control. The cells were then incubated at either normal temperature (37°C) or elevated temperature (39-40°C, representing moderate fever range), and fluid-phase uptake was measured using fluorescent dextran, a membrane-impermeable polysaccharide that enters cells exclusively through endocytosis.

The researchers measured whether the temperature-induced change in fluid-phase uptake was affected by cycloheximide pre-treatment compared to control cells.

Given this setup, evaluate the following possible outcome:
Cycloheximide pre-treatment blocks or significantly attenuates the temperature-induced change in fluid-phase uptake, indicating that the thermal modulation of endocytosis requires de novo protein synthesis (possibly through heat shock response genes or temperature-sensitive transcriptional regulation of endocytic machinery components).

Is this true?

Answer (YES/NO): YES